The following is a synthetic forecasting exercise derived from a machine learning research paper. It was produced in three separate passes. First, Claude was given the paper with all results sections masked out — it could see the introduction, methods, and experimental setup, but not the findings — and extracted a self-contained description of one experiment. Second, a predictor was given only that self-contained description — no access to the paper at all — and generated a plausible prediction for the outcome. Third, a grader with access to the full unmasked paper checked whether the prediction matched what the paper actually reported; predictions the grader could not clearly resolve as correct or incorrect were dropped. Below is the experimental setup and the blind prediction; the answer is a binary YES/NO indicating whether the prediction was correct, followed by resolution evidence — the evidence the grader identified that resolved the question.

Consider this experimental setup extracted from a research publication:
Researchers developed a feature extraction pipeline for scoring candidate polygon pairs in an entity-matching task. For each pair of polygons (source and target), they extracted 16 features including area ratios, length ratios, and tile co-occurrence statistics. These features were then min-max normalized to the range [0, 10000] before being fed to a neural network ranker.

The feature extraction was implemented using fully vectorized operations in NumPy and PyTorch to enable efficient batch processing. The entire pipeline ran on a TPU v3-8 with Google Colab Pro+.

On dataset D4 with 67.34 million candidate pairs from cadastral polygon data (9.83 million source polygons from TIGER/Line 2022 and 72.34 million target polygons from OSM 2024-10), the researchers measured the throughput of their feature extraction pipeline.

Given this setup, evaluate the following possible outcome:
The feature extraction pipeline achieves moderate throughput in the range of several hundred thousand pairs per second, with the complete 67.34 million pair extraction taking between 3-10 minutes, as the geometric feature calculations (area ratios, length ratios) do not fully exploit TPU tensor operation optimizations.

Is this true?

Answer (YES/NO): NO